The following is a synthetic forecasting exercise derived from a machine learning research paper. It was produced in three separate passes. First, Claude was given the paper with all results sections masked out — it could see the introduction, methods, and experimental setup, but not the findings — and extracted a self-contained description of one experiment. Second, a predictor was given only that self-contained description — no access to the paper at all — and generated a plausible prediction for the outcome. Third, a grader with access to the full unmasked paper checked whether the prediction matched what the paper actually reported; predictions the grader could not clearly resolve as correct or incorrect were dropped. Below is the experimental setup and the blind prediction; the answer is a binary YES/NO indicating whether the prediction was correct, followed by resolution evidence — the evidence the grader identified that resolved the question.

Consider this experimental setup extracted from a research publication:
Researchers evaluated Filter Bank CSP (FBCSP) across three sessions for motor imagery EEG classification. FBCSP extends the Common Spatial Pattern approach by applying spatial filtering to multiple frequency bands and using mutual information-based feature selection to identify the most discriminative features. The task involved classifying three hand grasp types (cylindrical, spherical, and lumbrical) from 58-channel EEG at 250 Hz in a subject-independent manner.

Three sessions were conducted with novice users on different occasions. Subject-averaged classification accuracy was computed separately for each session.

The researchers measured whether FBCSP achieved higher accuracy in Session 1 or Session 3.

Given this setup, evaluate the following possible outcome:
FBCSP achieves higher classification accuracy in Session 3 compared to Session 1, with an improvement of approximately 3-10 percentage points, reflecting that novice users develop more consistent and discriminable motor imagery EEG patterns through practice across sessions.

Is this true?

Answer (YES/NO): NO